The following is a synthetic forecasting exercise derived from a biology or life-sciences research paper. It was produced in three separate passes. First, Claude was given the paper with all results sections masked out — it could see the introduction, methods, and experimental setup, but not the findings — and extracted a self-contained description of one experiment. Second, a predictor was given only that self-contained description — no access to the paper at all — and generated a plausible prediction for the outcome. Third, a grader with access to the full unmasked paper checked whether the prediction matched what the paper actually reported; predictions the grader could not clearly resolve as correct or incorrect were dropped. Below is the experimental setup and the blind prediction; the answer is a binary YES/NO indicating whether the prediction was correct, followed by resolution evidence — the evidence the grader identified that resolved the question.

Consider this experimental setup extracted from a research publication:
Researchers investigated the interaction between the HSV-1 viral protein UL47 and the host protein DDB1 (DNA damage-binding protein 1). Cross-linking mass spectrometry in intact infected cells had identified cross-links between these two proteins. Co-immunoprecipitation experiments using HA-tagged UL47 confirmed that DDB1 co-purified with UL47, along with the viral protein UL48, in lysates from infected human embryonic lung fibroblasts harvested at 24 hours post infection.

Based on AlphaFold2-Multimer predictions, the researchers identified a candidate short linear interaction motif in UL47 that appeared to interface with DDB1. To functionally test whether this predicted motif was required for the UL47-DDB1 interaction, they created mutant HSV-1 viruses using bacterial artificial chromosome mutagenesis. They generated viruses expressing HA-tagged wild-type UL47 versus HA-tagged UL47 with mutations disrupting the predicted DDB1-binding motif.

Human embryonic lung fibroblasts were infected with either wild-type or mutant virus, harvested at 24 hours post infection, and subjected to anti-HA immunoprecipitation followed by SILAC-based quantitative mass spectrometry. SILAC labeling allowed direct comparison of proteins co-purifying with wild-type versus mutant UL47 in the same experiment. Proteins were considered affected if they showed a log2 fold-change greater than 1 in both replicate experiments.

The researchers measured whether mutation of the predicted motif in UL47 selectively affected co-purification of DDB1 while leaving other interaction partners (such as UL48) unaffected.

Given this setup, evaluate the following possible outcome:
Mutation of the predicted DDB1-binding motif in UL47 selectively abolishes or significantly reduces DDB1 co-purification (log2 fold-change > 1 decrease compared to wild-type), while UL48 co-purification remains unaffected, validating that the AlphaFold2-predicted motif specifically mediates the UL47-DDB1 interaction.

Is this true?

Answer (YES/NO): YES